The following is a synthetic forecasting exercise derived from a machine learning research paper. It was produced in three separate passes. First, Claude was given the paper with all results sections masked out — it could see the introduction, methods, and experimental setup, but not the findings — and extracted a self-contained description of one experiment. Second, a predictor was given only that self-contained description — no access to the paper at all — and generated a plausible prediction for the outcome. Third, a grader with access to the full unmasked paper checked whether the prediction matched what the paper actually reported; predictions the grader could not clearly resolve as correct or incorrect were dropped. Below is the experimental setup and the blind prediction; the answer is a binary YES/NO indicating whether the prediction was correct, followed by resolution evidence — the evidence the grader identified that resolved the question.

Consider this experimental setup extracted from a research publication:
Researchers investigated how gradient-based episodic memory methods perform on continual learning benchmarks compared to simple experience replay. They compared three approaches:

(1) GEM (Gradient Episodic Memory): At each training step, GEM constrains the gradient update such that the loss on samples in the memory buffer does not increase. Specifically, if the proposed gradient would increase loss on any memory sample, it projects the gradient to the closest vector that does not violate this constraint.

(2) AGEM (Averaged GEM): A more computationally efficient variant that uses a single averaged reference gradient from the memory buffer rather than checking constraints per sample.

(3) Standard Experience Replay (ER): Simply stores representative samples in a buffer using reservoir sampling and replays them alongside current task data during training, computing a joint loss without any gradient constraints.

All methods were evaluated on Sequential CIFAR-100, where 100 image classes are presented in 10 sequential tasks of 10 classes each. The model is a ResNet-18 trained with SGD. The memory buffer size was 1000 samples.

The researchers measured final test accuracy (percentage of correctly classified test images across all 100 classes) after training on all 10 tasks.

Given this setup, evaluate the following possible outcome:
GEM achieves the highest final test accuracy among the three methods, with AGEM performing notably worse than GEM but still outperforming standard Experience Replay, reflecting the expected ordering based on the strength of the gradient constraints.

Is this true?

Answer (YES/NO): NO